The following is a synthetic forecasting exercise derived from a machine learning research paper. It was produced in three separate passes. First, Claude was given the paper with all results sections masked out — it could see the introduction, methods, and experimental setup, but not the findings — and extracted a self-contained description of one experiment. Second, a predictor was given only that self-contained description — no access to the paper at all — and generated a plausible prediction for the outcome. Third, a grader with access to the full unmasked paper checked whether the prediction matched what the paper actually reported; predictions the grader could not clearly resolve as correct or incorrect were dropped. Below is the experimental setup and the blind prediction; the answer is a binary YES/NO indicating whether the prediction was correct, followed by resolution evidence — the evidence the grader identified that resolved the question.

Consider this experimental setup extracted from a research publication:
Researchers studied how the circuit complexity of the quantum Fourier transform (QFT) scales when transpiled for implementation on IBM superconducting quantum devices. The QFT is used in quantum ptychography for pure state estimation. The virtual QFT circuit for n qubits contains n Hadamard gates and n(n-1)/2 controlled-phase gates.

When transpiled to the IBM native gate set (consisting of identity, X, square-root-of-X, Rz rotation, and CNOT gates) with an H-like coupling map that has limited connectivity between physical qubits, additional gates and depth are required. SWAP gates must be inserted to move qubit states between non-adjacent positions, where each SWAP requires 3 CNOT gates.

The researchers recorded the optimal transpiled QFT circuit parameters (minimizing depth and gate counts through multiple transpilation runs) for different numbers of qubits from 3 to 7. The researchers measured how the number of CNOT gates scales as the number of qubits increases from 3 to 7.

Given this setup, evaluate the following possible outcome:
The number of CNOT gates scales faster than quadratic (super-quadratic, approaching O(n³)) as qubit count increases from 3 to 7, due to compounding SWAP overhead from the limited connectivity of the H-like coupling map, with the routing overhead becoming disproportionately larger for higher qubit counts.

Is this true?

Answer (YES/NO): NO